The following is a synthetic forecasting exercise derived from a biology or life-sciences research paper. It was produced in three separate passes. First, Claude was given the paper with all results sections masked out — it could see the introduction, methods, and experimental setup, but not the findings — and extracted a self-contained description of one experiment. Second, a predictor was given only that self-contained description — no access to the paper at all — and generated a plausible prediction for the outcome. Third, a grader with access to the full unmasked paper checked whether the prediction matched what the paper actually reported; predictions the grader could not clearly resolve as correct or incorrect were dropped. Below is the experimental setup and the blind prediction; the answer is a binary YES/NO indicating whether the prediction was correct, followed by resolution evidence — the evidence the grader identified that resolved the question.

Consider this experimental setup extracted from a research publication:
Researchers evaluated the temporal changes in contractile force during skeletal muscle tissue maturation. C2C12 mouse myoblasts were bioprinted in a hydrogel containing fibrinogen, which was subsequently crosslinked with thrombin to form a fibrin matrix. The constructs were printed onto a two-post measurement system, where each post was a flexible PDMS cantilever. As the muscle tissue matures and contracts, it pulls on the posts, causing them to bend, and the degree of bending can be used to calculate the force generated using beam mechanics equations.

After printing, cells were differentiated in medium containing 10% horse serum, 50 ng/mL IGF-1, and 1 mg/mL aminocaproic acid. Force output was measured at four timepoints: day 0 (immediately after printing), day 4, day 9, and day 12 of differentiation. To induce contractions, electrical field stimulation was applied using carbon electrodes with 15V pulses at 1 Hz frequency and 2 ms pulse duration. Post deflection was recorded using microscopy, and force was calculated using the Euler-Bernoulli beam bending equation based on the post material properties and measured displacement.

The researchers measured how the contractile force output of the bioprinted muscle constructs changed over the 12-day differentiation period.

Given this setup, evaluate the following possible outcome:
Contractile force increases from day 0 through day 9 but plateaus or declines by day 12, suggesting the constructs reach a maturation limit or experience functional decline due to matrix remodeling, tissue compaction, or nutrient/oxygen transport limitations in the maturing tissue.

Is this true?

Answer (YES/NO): NO